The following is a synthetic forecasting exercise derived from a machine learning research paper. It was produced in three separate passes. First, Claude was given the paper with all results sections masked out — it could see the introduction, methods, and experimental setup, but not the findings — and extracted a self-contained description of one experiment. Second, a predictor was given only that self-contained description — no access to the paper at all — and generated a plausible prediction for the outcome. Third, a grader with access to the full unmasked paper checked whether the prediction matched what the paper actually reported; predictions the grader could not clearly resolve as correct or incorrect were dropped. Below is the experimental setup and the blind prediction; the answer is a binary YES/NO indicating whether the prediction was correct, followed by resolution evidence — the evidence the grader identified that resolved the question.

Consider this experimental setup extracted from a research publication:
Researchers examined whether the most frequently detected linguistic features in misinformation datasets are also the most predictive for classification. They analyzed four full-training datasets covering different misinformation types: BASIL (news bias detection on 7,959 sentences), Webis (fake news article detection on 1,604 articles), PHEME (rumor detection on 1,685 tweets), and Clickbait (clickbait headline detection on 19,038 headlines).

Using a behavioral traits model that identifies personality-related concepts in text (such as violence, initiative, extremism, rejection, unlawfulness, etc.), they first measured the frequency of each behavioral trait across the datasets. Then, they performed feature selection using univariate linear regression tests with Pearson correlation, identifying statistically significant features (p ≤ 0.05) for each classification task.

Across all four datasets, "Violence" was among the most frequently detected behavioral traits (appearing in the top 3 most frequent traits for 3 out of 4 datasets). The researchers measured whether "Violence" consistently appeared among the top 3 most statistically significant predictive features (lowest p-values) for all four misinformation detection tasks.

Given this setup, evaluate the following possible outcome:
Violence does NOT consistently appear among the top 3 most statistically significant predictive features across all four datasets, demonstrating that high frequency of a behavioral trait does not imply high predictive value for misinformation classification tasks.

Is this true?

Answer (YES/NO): YES